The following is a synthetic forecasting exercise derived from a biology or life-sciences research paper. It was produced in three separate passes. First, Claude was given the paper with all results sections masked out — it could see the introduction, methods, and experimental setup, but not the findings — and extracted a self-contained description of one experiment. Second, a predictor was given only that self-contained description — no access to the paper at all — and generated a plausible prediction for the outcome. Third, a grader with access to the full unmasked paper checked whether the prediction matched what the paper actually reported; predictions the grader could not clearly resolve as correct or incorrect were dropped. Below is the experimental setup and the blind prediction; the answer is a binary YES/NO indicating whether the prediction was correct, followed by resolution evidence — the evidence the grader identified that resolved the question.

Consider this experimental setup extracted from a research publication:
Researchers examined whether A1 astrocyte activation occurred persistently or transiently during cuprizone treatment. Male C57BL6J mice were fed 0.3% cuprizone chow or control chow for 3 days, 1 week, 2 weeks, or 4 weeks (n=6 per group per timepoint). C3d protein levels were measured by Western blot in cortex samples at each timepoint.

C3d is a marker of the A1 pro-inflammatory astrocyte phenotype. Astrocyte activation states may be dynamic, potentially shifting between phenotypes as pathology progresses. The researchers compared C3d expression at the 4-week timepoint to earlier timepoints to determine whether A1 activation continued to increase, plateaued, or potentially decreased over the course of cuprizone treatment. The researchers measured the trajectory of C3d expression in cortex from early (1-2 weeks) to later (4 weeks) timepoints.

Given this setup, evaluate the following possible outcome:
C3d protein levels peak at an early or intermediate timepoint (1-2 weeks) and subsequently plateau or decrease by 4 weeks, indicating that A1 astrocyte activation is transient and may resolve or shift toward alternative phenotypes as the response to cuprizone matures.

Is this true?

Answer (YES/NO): YES